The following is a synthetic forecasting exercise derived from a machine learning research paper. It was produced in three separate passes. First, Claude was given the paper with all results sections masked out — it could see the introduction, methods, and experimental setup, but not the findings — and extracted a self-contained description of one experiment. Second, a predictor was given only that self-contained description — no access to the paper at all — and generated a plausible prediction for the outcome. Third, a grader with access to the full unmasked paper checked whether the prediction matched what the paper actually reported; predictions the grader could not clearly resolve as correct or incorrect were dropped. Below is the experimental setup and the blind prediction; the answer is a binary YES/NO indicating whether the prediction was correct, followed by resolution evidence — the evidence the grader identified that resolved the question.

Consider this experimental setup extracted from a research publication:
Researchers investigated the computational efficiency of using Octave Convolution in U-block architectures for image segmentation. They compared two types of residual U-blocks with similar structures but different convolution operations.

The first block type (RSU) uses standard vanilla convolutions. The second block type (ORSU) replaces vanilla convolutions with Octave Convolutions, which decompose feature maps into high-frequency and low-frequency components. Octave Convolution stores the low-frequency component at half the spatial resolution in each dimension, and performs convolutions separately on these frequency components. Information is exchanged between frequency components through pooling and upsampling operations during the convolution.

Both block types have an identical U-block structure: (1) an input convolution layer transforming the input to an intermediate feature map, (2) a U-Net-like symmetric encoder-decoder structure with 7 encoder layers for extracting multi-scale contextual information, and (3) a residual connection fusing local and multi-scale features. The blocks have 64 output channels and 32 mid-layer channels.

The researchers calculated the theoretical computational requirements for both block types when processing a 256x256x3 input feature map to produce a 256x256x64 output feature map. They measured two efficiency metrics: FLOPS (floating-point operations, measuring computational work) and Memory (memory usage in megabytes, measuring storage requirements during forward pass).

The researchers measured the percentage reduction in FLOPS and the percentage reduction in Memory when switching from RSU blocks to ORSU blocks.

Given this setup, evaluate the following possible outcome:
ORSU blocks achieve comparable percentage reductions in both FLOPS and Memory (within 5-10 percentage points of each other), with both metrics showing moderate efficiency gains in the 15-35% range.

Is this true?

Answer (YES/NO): NO